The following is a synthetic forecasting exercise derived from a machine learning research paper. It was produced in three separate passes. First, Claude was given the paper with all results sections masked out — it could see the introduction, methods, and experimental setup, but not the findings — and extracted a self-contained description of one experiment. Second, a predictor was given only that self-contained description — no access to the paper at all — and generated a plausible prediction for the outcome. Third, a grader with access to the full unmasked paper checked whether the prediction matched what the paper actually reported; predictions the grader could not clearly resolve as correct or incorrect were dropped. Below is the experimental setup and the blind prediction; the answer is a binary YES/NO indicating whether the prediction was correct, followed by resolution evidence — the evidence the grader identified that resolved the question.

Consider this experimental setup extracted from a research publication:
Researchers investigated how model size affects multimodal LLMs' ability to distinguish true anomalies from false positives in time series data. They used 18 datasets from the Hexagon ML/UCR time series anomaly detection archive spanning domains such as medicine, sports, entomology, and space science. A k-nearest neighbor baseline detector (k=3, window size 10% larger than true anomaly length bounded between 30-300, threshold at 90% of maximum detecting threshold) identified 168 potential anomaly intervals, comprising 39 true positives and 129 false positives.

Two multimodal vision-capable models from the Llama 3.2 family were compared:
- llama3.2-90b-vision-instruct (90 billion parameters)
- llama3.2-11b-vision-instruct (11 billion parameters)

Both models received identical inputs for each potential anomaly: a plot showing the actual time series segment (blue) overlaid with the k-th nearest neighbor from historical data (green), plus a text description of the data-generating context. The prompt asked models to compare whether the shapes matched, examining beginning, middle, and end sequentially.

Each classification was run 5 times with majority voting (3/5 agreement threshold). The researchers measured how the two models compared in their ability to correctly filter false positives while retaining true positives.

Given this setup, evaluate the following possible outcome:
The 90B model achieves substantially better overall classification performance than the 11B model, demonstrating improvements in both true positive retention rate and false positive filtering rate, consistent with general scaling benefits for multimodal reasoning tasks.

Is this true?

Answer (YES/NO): NO